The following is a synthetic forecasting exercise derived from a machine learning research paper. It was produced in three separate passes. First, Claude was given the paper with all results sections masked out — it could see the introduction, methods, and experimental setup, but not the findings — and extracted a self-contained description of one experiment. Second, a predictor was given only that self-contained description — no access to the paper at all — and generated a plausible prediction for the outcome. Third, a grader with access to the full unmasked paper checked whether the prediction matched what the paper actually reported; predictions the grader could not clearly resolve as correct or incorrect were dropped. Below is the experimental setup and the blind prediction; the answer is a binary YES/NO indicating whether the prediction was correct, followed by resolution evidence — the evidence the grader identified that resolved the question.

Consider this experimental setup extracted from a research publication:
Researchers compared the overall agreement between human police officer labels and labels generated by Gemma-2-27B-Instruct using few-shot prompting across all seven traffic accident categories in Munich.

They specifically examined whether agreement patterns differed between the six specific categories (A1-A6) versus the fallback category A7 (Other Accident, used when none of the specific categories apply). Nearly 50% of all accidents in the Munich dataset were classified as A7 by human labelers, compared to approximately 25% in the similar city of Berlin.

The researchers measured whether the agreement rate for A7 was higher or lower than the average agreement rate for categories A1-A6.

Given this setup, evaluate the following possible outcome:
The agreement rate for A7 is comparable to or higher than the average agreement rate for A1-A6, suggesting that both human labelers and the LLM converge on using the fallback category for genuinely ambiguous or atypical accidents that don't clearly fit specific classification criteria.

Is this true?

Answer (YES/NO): NO